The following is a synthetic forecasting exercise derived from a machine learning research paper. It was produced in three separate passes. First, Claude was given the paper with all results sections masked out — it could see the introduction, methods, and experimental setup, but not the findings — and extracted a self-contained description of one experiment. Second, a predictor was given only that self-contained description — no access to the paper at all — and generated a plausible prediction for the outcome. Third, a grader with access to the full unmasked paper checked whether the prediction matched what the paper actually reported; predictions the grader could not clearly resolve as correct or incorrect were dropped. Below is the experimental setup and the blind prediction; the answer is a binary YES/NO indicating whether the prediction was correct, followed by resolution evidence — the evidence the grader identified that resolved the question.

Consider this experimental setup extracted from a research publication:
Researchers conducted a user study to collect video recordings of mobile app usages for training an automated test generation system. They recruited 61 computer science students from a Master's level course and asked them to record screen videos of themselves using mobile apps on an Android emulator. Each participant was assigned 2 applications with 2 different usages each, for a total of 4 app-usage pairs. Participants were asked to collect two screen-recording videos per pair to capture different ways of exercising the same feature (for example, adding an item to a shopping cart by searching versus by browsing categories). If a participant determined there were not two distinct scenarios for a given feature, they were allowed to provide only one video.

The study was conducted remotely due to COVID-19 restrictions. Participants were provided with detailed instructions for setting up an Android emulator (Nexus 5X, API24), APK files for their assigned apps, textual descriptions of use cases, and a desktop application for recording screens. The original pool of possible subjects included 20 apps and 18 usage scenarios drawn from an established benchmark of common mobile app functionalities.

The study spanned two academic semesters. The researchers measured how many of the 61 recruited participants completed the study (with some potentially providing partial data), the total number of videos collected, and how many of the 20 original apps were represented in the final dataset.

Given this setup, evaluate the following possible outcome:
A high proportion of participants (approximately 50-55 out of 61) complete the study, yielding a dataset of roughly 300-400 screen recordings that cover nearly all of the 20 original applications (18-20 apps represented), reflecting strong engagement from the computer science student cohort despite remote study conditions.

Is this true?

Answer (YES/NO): NO